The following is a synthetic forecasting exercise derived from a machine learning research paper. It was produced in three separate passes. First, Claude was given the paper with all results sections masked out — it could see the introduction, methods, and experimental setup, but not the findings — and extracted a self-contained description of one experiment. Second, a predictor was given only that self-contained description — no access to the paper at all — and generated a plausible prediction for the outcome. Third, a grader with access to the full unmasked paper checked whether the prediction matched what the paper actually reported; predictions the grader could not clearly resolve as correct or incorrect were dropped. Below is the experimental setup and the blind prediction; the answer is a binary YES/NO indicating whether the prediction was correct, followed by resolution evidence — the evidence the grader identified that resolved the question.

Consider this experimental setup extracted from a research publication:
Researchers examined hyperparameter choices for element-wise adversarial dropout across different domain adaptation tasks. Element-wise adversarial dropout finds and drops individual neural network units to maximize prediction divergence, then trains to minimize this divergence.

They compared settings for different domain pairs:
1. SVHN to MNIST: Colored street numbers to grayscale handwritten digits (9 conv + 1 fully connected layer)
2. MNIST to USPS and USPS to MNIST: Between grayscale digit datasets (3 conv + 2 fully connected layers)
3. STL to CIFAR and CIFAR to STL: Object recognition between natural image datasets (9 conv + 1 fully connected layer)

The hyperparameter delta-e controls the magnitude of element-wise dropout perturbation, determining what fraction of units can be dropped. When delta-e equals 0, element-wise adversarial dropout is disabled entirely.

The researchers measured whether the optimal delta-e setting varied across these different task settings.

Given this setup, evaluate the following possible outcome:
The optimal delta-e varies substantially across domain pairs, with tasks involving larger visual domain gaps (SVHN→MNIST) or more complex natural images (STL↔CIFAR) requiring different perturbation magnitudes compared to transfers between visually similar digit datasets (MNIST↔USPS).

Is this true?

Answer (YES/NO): NO